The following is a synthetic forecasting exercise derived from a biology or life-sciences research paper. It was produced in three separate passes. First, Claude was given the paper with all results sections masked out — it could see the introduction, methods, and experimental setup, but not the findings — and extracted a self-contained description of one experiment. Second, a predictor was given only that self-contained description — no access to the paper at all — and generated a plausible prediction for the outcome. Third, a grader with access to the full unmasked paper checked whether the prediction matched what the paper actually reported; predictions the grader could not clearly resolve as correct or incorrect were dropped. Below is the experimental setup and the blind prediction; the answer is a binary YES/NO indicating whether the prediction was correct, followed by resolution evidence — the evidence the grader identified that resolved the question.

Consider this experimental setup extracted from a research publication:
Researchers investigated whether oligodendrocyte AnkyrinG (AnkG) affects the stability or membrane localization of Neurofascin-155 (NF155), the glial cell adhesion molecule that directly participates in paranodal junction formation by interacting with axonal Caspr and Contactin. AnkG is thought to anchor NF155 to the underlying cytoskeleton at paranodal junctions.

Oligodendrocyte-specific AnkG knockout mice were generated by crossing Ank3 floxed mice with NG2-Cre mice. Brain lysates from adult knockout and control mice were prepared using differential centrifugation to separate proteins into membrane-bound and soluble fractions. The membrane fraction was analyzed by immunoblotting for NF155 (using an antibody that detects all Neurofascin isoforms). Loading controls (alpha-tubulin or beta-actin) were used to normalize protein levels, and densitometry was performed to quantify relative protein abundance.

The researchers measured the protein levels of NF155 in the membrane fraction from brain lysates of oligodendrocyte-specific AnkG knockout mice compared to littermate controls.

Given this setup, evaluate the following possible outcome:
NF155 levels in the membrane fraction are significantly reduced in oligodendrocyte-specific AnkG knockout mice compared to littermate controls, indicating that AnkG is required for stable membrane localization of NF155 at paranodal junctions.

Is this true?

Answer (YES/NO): YES